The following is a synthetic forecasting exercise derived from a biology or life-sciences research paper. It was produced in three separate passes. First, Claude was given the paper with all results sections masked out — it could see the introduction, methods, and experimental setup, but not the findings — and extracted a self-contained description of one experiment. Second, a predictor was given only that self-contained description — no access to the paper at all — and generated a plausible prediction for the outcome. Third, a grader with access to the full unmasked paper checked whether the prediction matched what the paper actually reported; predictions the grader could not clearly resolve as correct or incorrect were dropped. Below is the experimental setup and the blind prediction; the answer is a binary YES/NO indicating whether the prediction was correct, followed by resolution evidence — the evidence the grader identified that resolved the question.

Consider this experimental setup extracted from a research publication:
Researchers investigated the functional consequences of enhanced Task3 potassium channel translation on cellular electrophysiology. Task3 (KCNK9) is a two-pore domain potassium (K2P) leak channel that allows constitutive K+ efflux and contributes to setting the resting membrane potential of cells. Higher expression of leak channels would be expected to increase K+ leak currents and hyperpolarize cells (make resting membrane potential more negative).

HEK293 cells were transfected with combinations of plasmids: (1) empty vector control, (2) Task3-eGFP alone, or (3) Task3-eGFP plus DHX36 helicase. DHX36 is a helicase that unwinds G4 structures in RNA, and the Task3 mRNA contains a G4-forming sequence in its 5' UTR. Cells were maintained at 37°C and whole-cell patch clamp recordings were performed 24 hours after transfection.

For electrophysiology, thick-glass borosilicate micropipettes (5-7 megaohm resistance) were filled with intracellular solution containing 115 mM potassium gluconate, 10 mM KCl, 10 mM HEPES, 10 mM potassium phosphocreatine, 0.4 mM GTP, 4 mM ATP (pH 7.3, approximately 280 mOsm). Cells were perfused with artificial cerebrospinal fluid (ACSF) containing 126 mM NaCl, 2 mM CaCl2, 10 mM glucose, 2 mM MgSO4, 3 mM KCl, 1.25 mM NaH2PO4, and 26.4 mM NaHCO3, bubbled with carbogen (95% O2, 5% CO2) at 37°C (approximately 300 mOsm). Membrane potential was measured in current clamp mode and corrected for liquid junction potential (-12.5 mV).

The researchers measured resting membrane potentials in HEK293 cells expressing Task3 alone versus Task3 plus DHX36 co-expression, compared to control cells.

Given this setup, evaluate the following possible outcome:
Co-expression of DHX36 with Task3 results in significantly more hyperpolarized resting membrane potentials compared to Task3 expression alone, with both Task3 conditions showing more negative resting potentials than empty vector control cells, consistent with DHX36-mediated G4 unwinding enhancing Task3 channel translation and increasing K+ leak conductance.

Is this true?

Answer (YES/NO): NO